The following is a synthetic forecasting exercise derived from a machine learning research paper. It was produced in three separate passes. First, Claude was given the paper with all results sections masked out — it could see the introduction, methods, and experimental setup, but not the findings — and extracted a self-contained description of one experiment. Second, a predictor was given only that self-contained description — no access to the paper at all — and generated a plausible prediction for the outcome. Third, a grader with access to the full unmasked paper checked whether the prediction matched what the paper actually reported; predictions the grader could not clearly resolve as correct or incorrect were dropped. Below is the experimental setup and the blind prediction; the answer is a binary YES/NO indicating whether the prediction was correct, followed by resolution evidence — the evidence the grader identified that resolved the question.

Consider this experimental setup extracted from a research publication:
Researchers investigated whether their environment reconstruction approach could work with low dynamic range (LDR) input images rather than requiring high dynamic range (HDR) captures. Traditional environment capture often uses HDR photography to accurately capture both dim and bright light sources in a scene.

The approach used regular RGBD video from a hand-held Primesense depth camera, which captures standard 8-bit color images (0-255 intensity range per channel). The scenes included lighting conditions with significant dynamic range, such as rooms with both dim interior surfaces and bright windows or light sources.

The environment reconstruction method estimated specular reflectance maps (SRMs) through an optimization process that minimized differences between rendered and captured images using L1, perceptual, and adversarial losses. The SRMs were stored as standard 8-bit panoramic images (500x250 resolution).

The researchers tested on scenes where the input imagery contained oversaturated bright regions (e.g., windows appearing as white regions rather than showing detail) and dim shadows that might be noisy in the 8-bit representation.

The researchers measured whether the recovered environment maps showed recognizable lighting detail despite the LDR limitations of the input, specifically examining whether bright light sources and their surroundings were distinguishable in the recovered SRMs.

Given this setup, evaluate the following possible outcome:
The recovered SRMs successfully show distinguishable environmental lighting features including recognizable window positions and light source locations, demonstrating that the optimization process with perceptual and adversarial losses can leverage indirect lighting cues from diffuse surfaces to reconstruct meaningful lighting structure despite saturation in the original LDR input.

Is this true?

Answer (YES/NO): NO